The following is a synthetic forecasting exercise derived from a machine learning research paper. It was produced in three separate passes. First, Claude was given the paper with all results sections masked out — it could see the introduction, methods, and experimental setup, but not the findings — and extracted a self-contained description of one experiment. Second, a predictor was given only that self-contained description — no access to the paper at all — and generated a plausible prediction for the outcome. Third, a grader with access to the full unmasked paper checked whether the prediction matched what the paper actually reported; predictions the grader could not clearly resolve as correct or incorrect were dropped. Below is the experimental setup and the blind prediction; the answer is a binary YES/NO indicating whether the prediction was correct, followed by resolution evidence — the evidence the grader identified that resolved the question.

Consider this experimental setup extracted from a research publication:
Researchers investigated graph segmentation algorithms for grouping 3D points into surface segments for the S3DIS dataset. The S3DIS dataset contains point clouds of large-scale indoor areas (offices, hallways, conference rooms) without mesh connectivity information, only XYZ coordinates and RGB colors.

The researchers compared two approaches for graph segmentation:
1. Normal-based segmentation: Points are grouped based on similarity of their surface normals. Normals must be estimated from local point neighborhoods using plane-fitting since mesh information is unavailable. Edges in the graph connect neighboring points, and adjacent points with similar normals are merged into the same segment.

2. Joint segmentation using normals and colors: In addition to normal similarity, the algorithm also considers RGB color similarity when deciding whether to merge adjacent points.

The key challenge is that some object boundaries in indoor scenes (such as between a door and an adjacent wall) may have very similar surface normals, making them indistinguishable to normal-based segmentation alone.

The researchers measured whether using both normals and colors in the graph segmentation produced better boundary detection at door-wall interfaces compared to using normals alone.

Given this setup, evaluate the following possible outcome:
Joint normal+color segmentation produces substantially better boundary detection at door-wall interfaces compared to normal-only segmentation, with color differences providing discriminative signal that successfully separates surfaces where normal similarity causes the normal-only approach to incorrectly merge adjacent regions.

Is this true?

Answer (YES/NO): YES